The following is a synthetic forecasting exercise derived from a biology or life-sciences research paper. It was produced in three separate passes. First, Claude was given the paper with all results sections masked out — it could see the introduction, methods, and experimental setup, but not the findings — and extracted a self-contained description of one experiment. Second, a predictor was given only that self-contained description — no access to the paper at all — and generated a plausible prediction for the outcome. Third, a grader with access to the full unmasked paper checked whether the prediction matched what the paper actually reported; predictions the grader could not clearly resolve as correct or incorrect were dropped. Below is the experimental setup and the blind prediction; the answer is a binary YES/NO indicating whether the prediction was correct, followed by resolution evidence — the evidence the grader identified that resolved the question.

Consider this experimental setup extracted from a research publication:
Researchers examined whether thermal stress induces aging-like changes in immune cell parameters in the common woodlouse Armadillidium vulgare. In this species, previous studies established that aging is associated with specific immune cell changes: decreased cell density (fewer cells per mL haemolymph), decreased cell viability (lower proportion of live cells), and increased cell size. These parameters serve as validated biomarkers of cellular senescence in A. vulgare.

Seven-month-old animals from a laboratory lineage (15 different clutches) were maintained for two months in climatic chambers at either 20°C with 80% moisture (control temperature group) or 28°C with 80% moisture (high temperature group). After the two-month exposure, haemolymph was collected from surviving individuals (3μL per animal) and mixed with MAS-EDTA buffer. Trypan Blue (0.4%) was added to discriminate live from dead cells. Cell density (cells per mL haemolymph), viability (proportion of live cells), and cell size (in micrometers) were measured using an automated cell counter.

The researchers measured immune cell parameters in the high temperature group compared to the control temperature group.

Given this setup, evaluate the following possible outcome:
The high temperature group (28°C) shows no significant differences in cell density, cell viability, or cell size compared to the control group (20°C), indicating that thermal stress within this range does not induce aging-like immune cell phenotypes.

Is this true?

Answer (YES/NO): NO